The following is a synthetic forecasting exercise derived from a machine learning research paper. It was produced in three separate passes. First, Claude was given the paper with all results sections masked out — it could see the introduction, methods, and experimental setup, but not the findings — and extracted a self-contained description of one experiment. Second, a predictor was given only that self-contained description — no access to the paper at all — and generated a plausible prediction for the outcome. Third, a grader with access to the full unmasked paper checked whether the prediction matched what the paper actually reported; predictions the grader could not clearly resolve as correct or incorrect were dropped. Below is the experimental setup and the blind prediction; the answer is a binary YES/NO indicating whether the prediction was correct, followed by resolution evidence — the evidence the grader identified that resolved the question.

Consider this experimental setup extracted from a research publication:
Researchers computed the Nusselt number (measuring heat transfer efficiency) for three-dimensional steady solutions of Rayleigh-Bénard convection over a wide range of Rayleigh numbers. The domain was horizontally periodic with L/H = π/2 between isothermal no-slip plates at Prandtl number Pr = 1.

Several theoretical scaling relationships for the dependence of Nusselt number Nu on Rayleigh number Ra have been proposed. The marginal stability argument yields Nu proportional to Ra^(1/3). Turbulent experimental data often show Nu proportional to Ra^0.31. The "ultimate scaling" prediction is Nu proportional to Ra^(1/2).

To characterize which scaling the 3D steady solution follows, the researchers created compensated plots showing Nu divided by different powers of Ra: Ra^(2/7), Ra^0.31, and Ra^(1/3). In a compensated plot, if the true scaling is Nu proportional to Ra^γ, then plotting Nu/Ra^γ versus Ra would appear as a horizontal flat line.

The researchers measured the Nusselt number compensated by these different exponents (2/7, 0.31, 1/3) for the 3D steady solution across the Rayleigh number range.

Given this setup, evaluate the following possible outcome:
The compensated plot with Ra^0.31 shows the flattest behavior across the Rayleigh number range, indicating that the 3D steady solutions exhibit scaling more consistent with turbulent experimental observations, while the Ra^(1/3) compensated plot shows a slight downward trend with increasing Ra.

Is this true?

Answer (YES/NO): YES